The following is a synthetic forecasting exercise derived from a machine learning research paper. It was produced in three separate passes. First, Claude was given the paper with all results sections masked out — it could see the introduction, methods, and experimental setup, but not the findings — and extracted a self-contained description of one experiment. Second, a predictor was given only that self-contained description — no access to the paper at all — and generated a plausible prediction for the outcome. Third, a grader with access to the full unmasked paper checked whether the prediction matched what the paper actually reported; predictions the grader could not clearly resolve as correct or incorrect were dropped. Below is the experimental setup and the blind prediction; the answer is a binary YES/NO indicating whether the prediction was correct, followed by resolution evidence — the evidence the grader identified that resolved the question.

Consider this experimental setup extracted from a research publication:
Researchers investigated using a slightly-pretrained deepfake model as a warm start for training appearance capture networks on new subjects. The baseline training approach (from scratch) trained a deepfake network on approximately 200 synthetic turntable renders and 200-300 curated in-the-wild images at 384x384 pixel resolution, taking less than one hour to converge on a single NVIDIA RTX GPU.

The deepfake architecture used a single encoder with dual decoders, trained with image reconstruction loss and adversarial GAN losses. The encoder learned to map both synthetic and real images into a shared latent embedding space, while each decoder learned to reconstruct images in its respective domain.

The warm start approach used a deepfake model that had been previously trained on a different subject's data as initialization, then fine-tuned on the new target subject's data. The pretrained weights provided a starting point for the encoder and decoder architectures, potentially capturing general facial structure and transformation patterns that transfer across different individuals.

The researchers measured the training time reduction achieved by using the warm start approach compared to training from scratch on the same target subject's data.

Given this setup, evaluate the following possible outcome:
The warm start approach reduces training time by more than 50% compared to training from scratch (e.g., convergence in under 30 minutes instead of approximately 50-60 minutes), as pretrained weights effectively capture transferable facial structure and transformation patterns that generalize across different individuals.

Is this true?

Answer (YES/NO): YES